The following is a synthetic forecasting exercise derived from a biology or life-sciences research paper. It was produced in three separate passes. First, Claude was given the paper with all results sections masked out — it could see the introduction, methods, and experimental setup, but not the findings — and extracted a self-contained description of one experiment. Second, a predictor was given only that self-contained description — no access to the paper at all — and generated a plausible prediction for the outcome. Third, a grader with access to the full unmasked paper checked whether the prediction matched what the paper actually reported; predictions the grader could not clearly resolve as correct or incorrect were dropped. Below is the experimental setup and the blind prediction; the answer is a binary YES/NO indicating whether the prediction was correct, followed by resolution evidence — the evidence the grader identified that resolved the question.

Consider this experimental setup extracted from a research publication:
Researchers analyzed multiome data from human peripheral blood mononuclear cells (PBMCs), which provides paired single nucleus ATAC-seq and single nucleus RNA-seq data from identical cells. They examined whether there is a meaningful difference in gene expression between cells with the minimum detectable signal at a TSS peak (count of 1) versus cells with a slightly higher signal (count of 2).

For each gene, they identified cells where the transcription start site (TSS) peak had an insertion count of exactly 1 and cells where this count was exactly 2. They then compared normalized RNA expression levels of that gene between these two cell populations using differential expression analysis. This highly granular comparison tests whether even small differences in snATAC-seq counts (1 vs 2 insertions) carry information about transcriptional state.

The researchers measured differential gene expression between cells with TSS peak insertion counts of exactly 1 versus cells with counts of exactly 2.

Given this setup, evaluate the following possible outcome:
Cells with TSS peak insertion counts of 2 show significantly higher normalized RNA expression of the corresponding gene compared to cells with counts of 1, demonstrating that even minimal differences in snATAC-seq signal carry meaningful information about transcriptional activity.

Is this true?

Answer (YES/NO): NO